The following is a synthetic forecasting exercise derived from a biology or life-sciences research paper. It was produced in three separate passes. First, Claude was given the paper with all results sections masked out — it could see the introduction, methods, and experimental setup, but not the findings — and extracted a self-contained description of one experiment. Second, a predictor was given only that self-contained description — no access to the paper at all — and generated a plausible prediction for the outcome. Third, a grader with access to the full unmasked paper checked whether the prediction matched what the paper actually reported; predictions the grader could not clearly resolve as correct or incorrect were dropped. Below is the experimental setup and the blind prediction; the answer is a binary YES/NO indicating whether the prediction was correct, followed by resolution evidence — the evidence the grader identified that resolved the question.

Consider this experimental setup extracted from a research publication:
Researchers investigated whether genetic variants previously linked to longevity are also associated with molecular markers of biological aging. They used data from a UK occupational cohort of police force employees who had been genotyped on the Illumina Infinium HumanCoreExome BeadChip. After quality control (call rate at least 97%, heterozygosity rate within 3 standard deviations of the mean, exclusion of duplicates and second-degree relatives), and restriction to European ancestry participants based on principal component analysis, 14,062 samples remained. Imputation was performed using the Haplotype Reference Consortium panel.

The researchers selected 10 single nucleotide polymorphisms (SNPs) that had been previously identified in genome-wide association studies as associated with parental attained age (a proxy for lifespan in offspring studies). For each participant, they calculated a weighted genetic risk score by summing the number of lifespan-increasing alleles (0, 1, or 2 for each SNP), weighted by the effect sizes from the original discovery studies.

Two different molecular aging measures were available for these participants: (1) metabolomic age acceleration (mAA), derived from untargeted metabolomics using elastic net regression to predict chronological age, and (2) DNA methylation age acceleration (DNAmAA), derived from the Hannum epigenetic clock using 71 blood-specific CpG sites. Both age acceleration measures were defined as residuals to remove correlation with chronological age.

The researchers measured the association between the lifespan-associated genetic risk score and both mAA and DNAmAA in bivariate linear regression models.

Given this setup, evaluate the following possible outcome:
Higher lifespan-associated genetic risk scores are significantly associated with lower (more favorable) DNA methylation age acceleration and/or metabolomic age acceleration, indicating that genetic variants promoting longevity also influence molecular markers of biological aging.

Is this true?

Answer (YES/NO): NO